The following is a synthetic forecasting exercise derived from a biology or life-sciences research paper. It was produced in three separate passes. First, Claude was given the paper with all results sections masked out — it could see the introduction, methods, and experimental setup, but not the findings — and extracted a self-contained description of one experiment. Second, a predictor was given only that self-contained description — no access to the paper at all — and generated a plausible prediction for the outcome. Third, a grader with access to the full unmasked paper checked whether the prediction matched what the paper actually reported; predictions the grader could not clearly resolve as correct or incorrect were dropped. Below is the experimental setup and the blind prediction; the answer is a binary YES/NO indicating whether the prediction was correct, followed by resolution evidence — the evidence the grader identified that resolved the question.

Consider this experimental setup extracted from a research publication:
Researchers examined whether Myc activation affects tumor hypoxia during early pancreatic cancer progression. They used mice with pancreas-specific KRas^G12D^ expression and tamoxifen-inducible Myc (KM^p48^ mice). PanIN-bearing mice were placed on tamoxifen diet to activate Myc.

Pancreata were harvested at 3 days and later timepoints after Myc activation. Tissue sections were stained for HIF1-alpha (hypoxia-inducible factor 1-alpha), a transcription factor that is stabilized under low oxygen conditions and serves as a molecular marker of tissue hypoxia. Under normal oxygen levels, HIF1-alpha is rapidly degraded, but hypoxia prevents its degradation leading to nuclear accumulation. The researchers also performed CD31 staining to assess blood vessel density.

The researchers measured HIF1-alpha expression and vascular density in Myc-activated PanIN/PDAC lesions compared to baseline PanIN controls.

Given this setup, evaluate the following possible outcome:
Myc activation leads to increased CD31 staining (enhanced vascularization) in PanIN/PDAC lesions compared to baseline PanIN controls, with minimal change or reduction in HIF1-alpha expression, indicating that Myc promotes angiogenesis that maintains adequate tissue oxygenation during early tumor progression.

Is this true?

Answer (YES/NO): NO